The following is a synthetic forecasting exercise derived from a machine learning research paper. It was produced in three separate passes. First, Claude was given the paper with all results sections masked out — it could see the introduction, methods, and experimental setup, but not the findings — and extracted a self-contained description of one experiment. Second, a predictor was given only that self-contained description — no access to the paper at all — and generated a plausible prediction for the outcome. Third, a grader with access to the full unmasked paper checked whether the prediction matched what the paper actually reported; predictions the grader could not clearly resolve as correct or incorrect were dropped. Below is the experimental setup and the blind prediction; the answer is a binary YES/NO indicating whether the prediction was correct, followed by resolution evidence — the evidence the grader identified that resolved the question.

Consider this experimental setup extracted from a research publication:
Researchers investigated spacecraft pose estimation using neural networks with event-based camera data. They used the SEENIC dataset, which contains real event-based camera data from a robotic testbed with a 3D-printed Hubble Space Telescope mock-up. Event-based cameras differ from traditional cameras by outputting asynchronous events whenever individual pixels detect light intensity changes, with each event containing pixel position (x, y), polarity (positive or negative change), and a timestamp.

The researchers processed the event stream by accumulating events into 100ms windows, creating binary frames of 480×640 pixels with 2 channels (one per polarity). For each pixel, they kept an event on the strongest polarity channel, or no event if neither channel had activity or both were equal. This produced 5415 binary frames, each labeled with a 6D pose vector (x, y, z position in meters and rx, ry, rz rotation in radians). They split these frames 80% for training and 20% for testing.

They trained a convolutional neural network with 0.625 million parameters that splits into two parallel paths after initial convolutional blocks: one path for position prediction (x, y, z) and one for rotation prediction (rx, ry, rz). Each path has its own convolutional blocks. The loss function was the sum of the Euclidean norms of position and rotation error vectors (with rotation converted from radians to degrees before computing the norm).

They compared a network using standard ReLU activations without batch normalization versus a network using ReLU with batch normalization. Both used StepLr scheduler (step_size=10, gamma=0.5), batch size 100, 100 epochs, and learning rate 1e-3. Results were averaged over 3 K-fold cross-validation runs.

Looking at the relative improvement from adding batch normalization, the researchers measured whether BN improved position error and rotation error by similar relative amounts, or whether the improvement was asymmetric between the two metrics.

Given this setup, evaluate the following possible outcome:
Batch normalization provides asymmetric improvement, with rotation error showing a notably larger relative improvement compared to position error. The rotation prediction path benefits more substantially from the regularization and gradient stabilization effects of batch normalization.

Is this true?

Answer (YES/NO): NO